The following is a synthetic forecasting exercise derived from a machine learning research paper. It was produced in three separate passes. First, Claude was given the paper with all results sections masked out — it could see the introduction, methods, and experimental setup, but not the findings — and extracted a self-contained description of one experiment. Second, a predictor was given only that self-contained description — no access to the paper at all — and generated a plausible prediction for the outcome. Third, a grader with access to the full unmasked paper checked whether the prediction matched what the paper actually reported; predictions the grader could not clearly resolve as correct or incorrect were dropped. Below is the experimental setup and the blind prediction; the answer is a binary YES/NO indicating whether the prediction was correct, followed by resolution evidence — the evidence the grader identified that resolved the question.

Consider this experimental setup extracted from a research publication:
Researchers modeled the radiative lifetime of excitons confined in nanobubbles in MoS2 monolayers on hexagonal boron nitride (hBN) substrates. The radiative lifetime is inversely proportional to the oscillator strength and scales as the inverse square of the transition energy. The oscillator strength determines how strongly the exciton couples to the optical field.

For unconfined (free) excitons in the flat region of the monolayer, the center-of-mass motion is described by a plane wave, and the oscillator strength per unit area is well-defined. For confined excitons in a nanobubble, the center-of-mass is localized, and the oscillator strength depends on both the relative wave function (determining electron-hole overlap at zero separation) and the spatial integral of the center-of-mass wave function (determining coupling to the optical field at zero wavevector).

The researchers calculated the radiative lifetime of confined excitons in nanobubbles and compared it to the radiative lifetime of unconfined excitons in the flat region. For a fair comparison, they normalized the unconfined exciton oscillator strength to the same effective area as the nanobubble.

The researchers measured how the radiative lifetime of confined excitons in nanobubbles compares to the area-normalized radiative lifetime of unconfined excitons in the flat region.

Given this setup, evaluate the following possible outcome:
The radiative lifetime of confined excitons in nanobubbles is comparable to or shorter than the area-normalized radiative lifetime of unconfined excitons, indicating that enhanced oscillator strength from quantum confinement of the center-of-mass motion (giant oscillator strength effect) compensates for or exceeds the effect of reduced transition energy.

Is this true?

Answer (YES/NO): YES